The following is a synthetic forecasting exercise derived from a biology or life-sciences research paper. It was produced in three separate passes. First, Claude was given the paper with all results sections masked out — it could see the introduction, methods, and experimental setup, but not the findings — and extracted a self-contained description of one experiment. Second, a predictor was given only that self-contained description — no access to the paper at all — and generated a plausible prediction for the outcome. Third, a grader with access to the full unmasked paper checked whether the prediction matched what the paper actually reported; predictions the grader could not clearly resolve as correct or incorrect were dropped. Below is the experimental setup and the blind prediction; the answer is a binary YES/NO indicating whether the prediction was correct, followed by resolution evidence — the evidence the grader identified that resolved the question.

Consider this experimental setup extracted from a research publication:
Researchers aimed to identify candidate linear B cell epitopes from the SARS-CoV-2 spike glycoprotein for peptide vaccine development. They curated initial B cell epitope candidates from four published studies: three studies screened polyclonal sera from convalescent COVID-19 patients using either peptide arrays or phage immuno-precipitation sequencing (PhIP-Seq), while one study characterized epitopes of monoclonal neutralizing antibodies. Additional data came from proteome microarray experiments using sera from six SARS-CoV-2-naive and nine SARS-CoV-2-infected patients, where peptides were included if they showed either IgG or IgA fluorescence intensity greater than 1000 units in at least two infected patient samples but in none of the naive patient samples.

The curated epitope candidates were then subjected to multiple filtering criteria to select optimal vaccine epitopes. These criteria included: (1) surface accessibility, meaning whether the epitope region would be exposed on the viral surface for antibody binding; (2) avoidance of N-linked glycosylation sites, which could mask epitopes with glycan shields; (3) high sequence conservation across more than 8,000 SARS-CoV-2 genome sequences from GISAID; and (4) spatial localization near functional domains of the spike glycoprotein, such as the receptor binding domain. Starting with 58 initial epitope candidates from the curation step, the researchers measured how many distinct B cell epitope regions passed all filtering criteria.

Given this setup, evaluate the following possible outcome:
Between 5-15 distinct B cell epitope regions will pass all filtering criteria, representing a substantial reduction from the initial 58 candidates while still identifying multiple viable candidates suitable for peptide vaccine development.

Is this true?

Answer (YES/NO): NO